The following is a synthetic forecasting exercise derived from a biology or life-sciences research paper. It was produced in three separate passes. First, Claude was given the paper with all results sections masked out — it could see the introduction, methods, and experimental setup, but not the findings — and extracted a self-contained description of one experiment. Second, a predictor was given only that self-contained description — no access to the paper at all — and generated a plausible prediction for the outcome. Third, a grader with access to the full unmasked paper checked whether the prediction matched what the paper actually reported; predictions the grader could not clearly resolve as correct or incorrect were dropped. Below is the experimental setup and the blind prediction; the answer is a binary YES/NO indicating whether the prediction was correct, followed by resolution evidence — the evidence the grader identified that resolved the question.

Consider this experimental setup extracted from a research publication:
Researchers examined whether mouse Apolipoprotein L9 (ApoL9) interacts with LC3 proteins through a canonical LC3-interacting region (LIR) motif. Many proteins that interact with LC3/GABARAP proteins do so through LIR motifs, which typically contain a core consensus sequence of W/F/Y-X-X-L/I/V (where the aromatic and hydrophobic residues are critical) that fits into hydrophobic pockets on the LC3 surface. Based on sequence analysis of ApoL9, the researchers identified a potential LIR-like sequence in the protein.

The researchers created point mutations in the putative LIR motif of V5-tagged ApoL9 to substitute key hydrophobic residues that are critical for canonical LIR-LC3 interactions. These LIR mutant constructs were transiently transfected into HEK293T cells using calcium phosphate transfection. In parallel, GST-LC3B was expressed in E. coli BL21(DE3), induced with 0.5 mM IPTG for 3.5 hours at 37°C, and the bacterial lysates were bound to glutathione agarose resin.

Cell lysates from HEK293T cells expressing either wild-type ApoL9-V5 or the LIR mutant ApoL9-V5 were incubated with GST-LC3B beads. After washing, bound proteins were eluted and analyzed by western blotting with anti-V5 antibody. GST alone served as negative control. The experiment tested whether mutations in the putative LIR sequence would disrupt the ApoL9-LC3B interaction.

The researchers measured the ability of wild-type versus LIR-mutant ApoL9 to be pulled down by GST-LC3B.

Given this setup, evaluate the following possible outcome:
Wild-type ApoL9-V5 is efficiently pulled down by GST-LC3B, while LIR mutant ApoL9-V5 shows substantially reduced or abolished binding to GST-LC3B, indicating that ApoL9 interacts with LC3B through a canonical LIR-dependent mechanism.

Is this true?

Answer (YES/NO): NO